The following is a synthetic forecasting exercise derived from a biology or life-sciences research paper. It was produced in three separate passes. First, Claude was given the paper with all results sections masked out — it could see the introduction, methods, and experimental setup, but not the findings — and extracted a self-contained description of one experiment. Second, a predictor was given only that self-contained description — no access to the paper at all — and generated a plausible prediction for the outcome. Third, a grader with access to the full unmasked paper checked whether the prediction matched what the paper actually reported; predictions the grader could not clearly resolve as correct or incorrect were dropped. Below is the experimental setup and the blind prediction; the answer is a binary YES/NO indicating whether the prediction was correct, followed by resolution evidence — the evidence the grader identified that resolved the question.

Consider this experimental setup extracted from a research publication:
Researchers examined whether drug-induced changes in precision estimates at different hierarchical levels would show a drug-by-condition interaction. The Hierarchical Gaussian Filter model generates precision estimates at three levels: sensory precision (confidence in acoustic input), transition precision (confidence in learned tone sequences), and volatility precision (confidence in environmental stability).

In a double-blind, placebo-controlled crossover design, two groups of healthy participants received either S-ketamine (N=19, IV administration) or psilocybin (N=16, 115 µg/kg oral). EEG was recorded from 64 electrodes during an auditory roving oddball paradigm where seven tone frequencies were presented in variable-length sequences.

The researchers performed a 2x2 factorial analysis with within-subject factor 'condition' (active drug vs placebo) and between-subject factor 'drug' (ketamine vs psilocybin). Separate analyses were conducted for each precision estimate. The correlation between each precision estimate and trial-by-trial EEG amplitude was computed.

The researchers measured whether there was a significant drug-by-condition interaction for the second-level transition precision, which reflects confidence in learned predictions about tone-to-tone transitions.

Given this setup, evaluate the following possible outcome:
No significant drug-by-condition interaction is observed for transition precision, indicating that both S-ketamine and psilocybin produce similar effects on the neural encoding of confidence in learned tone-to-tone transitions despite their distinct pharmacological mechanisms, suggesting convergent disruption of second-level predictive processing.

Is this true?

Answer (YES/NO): NO